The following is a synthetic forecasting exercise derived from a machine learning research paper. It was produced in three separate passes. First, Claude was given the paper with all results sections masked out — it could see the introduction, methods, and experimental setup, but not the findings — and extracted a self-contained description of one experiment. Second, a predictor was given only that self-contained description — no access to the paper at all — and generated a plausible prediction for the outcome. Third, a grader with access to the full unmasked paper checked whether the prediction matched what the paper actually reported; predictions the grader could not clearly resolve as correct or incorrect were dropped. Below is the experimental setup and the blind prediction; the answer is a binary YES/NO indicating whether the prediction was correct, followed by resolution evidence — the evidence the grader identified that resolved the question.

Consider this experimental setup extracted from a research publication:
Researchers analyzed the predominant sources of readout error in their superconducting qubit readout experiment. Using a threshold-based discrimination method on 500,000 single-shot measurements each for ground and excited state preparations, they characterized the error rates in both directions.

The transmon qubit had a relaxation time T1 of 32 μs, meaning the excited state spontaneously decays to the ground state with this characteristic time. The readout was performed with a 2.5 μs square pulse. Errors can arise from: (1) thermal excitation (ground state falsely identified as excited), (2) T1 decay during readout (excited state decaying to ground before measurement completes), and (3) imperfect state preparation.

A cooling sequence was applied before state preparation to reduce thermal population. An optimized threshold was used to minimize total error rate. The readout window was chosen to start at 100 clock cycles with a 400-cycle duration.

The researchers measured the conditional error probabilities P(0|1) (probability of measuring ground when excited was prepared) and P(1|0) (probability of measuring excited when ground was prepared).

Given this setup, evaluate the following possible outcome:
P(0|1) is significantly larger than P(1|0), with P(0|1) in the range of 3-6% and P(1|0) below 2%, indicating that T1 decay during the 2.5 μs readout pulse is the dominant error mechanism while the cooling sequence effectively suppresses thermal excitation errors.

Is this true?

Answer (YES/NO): NO